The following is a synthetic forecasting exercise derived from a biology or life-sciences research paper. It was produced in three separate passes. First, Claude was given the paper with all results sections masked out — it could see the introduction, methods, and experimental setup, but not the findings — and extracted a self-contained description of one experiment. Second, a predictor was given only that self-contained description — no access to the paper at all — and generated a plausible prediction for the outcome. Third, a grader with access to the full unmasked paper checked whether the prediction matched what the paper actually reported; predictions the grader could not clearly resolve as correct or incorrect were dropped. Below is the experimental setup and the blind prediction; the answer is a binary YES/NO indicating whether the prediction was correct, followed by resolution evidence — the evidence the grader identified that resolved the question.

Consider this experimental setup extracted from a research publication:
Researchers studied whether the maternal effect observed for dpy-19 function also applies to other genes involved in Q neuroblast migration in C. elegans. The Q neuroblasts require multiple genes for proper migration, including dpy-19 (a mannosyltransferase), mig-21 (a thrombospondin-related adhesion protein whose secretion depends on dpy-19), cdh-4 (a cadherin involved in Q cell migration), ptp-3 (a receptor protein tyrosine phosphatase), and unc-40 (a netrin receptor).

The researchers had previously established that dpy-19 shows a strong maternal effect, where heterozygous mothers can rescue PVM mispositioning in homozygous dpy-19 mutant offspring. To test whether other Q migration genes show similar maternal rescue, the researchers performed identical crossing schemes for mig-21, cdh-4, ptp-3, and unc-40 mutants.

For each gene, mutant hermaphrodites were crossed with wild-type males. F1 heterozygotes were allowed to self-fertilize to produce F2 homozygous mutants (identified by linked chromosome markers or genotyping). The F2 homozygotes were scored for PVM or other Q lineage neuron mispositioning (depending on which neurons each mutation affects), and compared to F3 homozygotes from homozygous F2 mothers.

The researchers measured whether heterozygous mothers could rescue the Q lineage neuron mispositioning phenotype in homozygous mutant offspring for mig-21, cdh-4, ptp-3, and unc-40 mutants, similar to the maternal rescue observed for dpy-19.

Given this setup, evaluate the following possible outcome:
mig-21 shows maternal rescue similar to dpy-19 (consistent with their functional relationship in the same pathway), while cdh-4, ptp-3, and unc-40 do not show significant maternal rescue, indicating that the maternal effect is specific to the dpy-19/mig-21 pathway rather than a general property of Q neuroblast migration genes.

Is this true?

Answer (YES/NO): NO